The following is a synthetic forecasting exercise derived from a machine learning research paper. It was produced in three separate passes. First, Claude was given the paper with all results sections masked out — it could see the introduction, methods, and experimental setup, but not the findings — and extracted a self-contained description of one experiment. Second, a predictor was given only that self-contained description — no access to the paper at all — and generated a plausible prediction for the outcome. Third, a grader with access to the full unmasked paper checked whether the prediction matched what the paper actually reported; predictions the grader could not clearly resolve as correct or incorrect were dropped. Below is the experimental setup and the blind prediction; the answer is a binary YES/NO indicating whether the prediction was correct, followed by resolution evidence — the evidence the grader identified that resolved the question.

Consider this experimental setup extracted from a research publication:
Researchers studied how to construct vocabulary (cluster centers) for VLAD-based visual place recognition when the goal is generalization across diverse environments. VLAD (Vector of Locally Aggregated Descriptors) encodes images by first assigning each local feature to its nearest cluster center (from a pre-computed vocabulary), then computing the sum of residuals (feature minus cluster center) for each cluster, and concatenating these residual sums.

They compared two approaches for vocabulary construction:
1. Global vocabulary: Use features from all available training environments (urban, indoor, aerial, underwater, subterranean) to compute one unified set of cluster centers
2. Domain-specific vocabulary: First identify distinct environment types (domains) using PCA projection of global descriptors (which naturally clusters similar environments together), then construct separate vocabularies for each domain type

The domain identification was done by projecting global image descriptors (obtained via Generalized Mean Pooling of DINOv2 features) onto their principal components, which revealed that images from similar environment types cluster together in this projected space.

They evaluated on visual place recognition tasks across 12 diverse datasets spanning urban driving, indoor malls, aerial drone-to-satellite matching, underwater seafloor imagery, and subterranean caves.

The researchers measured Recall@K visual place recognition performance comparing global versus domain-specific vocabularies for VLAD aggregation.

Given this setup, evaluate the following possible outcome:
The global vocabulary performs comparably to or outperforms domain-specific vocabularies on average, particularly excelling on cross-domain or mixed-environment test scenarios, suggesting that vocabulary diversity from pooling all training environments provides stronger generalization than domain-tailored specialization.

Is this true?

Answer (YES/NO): NO